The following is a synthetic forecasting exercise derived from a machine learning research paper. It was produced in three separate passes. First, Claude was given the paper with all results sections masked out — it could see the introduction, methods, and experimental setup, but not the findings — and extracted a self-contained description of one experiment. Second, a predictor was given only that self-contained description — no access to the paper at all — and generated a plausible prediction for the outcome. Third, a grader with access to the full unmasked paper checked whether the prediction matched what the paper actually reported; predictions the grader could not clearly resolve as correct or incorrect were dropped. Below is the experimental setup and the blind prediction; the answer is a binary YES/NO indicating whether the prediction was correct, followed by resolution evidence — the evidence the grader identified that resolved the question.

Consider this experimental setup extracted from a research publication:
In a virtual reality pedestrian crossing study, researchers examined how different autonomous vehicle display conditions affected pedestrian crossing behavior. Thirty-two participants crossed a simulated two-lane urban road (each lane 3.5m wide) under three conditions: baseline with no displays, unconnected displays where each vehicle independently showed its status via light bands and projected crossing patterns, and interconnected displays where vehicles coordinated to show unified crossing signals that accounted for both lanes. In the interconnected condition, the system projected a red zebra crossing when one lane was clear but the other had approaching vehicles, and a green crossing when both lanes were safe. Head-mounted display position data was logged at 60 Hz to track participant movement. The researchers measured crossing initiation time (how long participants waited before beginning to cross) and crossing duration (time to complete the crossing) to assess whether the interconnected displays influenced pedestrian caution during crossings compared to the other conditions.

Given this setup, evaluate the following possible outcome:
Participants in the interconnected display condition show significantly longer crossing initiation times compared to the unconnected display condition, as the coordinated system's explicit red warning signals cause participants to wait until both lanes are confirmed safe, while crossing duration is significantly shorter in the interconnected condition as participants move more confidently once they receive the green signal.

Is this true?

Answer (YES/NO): NO